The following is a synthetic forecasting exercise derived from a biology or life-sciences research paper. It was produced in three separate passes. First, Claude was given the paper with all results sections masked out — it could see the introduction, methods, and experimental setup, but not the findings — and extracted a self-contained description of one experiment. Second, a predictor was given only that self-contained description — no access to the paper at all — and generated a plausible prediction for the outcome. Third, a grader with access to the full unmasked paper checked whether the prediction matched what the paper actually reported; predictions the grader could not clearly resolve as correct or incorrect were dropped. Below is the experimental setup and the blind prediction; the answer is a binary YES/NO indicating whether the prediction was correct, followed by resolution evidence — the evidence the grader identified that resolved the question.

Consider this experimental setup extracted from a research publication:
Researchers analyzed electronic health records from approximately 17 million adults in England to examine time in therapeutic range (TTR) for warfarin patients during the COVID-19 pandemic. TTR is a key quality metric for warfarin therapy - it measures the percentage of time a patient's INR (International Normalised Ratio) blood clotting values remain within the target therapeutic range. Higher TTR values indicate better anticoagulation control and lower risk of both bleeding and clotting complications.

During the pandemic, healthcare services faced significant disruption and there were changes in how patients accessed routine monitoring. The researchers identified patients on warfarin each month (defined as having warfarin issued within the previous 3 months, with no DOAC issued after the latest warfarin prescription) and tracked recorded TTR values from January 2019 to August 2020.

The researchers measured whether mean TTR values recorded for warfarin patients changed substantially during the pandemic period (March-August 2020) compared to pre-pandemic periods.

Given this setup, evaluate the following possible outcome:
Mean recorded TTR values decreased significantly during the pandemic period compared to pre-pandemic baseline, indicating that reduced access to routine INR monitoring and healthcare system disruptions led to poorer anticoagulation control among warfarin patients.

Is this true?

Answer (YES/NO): NO